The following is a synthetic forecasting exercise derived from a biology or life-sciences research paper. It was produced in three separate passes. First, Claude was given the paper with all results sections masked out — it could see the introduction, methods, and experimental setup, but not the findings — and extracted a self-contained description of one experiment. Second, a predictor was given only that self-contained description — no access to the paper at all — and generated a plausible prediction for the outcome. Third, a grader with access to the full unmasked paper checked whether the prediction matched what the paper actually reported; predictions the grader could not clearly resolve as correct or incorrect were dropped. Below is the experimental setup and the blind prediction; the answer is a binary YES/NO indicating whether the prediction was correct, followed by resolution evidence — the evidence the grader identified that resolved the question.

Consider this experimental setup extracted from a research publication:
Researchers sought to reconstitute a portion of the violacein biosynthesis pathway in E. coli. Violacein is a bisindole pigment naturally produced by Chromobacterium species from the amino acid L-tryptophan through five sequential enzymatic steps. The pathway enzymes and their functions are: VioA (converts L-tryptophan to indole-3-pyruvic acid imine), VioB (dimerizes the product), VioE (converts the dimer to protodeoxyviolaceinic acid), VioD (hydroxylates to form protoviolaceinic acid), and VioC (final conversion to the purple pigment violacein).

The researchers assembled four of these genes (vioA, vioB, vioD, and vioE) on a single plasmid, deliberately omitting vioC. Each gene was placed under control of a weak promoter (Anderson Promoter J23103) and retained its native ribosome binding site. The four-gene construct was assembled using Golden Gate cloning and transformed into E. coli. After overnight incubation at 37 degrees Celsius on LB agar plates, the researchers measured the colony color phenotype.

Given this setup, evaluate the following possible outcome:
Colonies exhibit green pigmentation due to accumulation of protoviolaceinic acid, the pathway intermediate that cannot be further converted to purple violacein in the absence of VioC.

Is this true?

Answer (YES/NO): YES